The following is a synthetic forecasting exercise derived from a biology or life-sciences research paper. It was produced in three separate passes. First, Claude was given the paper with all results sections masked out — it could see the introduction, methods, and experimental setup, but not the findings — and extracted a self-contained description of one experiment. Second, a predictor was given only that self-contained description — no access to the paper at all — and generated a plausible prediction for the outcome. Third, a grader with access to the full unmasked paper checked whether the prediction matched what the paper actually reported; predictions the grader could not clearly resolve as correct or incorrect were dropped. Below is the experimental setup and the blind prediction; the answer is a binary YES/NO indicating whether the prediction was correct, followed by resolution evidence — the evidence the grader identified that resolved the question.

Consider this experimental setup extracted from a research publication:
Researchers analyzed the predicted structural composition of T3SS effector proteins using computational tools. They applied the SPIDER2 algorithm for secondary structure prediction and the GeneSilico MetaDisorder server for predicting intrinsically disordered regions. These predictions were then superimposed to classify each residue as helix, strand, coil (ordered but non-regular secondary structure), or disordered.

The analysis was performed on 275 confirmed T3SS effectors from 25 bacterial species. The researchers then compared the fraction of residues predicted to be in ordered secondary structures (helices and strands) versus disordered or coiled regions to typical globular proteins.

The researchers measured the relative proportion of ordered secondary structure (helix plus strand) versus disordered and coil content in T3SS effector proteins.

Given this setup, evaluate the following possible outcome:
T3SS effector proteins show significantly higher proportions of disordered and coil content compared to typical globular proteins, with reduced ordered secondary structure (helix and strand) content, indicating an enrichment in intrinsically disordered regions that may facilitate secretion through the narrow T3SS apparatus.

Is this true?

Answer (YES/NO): YES